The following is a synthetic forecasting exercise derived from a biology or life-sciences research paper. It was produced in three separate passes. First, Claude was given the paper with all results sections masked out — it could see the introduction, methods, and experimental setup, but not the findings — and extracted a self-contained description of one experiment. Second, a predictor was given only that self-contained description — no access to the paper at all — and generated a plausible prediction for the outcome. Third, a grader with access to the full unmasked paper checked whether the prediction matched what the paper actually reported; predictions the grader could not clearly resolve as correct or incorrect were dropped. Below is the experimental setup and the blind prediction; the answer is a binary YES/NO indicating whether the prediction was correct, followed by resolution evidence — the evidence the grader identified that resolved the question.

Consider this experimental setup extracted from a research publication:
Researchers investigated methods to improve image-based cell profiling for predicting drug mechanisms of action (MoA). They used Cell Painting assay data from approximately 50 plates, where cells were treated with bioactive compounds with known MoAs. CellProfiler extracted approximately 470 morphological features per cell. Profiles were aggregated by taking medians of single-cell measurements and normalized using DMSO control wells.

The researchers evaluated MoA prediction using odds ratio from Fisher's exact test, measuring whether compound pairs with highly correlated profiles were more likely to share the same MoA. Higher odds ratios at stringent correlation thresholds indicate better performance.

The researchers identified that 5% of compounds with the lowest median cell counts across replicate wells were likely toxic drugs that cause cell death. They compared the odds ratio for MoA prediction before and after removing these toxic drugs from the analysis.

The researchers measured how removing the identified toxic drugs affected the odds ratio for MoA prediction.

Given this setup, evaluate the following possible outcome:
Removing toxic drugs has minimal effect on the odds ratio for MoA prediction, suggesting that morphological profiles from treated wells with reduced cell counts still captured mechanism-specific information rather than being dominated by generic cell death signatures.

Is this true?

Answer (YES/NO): NO